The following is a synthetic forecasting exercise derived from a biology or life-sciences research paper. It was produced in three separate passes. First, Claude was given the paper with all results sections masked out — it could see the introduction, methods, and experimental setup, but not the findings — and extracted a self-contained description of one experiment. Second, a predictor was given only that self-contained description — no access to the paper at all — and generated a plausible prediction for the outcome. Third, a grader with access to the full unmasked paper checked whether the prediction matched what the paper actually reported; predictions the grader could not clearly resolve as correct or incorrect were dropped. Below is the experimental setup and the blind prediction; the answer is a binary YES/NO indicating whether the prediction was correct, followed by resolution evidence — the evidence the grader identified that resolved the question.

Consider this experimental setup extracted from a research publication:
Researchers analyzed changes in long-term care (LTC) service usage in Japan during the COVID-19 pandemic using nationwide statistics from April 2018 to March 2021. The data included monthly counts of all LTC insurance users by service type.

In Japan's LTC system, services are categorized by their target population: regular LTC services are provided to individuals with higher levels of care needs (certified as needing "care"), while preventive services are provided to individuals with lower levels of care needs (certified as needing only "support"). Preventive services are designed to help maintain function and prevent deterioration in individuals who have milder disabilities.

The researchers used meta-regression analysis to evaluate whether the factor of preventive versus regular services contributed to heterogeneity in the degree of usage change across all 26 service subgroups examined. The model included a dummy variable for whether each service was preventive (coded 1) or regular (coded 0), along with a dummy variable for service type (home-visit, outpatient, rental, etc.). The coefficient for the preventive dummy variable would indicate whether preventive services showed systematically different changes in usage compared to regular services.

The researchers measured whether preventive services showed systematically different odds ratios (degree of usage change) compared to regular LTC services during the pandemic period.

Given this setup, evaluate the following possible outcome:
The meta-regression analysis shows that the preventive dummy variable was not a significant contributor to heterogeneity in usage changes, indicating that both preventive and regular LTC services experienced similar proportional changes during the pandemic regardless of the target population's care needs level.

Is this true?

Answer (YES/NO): YES